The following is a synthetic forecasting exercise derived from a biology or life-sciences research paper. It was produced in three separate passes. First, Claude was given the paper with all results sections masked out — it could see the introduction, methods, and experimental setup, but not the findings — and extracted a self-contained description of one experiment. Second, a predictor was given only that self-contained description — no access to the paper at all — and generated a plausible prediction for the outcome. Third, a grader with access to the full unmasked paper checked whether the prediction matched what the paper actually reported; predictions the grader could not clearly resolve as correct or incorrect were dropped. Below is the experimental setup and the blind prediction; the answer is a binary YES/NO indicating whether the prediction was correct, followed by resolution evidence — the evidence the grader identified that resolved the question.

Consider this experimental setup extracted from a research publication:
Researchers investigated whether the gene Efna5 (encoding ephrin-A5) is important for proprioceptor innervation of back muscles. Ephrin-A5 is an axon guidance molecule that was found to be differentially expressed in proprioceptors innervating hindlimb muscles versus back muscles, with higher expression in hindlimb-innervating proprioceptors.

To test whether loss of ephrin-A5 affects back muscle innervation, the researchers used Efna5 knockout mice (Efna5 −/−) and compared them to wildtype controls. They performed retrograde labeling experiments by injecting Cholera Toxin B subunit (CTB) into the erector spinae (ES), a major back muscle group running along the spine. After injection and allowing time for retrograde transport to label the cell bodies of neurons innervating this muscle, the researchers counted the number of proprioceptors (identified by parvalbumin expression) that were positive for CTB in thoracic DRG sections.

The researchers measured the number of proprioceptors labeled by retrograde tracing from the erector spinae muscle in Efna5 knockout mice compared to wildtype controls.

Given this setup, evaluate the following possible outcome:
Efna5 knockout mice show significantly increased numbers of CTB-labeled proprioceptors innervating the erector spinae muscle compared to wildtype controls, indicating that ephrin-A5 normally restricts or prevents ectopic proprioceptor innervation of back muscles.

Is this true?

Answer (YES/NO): NO